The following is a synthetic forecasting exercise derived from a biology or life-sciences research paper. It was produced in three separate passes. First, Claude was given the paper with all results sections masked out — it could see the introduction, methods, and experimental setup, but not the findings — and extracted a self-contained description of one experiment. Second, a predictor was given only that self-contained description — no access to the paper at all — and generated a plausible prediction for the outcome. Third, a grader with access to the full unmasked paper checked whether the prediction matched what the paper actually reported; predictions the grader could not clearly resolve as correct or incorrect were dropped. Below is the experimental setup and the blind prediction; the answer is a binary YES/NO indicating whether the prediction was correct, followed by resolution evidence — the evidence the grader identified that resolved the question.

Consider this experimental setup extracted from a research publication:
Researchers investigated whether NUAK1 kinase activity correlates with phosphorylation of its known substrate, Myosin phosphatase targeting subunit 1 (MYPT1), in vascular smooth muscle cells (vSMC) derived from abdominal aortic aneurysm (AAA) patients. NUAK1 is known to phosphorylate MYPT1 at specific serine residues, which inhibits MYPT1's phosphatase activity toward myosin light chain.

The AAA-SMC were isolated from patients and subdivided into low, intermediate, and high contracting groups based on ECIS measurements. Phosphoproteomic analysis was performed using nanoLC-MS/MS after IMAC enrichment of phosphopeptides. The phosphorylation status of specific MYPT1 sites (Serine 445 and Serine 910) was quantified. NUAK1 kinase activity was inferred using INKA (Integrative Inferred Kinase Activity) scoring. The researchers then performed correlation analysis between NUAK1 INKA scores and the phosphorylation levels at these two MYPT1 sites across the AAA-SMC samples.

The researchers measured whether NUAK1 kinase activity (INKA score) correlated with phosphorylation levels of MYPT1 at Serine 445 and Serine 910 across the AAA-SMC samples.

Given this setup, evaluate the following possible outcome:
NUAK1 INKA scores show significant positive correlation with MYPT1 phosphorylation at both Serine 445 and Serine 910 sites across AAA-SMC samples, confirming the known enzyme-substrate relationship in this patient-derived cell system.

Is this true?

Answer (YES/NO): YES